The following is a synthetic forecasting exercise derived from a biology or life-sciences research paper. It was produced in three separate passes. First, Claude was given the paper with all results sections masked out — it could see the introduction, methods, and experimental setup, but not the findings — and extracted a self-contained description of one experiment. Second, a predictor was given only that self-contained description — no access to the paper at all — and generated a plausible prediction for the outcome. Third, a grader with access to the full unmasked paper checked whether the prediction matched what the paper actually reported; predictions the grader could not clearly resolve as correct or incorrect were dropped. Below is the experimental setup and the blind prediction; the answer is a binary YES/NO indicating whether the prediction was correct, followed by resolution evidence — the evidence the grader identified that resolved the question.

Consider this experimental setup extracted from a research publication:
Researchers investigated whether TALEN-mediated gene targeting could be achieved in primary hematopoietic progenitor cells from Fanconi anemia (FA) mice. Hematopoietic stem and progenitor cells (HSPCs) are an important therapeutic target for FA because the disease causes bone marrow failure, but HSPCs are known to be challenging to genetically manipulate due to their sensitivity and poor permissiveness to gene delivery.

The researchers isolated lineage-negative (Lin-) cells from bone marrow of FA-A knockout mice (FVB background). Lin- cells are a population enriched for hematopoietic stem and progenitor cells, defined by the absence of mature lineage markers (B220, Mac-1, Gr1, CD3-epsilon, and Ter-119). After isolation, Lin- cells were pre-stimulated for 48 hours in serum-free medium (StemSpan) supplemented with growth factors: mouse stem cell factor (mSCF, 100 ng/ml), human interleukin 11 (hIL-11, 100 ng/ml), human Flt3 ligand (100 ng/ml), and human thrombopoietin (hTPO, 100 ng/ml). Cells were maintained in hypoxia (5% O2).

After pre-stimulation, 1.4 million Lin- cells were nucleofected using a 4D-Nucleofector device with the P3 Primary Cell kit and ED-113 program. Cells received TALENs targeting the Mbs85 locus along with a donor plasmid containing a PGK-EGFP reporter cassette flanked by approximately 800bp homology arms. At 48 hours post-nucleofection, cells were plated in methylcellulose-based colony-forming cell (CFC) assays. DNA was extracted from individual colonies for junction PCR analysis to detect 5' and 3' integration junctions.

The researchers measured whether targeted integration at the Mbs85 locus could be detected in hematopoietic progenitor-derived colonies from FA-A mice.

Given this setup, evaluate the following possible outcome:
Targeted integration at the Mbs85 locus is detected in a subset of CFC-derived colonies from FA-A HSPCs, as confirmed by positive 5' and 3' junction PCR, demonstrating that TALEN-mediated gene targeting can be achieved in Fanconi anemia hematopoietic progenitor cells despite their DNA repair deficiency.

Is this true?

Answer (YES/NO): NO